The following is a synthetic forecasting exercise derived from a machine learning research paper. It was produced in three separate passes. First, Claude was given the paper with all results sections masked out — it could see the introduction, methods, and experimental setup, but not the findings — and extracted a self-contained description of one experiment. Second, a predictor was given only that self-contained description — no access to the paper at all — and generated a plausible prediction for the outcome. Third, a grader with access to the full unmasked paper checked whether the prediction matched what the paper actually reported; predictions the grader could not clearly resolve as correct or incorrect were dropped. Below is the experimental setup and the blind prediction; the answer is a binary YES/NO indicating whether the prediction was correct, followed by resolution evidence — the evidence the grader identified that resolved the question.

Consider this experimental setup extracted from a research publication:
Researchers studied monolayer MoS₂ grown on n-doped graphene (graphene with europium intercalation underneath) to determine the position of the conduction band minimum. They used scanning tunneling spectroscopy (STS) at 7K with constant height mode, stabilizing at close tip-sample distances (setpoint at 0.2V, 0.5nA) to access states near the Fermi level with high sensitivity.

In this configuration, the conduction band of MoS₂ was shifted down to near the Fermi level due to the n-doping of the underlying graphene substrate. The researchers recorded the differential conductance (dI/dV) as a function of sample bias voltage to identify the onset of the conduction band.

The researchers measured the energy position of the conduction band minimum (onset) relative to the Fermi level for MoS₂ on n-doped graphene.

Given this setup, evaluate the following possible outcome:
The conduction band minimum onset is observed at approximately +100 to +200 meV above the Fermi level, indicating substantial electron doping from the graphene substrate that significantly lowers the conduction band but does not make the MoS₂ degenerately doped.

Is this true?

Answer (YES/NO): NO